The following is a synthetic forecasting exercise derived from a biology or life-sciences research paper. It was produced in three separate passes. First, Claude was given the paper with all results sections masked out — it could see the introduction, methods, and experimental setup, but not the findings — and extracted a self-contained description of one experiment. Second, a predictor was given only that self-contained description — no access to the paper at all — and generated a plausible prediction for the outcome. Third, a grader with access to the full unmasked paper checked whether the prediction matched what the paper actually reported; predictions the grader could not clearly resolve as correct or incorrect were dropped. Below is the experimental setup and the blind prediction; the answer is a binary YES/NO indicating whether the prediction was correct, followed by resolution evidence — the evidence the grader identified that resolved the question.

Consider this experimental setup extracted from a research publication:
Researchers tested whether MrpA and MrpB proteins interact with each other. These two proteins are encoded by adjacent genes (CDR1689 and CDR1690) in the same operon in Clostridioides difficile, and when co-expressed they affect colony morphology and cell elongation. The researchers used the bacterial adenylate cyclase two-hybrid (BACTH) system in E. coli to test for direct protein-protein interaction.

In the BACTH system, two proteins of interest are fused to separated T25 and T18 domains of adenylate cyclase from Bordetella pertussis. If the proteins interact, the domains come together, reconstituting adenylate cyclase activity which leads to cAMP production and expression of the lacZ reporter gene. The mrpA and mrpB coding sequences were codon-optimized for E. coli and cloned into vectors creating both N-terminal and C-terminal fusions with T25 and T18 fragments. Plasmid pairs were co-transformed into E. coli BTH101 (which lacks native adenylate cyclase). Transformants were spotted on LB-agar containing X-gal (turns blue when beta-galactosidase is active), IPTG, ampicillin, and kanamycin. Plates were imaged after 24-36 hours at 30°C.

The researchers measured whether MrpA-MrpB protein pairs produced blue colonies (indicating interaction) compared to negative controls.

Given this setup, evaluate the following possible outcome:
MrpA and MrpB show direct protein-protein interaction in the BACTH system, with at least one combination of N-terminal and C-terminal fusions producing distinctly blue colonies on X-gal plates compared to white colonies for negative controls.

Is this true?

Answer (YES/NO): NO